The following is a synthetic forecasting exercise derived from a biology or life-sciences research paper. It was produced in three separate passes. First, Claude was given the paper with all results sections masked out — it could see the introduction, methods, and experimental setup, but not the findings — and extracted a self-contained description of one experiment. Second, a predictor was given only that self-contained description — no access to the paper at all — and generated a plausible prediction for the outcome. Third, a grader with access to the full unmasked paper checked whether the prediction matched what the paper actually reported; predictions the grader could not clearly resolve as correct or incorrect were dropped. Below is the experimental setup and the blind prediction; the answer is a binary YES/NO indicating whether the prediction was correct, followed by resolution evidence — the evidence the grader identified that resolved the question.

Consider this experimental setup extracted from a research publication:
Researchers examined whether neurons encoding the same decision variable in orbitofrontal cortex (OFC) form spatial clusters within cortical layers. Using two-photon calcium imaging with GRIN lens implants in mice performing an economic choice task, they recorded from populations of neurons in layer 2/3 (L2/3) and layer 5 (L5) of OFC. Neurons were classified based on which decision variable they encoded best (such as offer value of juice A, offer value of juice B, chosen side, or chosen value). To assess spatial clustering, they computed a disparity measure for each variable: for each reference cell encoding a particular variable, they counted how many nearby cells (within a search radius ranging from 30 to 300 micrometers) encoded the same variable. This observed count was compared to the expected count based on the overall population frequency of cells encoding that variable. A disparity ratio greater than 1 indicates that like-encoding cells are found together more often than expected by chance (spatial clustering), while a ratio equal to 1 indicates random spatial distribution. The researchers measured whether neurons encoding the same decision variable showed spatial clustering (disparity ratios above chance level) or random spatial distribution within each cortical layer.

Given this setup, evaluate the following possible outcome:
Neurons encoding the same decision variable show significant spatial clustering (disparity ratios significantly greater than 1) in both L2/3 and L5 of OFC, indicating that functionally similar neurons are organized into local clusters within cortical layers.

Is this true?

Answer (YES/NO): YES